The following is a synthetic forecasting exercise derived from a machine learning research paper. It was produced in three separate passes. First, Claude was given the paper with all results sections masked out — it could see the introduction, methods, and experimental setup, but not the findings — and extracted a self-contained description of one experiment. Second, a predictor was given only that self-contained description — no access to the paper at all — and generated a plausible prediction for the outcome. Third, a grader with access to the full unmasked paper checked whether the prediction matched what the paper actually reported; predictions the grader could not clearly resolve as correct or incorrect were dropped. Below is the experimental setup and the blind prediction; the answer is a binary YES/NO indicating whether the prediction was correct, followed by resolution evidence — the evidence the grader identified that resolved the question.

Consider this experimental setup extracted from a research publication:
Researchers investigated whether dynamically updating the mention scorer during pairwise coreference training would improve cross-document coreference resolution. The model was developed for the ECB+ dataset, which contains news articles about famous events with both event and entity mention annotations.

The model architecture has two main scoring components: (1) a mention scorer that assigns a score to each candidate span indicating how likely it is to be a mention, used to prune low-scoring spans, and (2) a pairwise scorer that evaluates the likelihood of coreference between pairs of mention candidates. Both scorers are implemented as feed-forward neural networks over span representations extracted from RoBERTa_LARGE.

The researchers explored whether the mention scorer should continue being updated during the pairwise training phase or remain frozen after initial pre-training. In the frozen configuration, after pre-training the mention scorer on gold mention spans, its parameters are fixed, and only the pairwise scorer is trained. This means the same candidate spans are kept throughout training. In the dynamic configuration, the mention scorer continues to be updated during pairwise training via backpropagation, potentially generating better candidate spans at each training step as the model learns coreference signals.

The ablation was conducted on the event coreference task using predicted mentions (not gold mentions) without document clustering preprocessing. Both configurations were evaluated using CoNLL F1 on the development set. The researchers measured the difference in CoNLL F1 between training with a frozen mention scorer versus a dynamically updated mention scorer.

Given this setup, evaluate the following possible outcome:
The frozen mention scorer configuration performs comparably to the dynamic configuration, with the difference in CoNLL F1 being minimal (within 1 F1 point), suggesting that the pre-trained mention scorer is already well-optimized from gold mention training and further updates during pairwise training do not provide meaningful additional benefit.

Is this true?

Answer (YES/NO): NO